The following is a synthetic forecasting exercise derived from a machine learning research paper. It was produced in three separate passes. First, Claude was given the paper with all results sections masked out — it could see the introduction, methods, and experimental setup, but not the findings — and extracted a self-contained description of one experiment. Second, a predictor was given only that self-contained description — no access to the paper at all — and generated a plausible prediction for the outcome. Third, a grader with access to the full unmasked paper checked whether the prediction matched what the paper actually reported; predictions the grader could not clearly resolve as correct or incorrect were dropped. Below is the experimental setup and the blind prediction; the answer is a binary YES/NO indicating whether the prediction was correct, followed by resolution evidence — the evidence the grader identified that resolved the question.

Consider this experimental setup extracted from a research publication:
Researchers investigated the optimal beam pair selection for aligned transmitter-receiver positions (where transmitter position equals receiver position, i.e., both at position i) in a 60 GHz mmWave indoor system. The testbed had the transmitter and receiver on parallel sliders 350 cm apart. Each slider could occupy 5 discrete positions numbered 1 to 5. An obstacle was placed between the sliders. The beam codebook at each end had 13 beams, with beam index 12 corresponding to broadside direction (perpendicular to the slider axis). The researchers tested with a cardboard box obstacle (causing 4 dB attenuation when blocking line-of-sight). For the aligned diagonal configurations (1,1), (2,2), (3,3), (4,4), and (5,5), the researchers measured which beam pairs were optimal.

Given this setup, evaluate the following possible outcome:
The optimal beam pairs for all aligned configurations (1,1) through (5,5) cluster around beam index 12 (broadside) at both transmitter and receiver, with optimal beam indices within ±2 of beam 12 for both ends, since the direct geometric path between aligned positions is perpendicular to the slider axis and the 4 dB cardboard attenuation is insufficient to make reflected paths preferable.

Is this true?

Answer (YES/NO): NO